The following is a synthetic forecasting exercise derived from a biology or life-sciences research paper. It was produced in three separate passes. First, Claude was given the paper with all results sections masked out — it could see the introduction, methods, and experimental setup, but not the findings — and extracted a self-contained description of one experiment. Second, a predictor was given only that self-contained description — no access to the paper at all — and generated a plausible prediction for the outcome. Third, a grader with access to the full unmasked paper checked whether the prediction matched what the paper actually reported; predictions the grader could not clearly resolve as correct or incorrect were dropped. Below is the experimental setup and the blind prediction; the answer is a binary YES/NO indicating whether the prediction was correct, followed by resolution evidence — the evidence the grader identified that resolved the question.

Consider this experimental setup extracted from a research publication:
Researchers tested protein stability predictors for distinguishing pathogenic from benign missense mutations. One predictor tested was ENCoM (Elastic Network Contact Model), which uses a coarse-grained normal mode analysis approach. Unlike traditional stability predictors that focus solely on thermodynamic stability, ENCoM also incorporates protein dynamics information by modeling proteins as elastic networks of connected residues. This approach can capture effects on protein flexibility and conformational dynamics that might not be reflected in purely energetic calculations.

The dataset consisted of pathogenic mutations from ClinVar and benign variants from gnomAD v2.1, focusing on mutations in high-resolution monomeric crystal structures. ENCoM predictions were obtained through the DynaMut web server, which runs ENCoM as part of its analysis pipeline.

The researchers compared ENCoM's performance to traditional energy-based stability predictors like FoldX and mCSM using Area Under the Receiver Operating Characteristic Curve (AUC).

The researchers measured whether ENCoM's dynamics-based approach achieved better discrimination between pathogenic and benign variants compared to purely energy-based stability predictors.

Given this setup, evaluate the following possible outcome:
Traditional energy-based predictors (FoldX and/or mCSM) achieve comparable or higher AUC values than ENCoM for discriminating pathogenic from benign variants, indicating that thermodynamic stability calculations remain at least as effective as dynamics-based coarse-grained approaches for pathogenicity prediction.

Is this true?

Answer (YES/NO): YES